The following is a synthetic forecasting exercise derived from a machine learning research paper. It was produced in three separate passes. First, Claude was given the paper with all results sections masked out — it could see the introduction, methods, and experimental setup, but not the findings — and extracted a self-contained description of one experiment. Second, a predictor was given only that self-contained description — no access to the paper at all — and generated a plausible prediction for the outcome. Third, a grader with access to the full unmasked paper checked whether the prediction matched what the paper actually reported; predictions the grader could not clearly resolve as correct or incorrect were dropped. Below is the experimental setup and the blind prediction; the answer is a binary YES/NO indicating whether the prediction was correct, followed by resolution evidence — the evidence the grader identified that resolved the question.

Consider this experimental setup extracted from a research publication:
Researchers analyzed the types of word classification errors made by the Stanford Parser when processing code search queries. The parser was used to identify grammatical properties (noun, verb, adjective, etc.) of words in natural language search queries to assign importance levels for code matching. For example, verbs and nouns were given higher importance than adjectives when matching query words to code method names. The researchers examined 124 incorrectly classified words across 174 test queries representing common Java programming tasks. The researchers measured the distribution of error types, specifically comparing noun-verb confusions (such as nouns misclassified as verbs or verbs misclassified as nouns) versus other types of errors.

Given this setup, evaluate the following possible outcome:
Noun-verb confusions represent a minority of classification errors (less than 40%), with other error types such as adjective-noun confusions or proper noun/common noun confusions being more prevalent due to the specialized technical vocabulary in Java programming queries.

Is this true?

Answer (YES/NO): NO